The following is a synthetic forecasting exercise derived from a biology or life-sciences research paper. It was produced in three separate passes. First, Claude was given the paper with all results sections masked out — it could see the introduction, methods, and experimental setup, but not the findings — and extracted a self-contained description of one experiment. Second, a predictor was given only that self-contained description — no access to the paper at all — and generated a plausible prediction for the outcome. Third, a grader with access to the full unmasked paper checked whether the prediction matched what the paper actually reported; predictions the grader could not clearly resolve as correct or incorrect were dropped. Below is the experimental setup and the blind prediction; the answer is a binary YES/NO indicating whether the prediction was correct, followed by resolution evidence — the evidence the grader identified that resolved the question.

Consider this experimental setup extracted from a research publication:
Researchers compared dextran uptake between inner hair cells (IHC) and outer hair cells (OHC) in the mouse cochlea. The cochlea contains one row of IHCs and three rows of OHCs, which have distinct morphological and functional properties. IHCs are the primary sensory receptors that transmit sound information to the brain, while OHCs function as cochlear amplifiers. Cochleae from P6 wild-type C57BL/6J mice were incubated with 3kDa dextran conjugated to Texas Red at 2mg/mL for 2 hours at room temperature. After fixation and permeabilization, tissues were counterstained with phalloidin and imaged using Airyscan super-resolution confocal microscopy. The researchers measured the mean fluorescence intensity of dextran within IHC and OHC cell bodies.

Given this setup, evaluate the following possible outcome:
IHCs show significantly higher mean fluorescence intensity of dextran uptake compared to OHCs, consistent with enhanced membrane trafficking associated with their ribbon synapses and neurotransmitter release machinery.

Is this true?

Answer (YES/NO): NO